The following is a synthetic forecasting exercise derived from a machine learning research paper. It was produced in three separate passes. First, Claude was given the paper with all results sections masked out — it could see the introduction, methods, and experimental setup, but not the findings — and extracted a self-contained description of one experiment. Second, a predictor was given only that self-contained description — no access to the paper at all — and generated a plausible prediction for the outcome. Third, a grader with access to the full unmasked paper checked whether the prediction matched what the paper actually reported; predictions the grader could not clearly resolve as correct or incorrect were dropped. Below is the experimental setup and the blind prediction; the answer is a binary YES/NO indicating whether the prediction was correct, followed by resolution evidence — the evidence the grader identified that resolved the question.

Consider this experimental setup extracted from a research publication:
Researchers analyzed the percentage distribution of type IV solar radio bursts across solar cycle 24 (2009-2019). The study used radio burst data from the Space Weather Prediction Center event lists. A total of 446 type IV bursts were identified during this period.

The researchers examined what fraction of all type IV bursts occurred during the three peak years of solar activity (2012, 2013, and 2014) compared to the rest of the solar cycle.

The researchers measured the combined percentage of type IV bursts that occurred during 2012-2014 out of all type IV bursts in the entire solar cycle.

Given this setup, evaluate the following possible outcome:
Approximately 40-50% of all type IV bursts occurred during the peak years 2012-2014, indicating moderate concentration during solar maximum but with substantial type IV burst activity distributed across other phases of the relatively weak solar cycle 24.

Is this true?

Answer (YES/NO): NO